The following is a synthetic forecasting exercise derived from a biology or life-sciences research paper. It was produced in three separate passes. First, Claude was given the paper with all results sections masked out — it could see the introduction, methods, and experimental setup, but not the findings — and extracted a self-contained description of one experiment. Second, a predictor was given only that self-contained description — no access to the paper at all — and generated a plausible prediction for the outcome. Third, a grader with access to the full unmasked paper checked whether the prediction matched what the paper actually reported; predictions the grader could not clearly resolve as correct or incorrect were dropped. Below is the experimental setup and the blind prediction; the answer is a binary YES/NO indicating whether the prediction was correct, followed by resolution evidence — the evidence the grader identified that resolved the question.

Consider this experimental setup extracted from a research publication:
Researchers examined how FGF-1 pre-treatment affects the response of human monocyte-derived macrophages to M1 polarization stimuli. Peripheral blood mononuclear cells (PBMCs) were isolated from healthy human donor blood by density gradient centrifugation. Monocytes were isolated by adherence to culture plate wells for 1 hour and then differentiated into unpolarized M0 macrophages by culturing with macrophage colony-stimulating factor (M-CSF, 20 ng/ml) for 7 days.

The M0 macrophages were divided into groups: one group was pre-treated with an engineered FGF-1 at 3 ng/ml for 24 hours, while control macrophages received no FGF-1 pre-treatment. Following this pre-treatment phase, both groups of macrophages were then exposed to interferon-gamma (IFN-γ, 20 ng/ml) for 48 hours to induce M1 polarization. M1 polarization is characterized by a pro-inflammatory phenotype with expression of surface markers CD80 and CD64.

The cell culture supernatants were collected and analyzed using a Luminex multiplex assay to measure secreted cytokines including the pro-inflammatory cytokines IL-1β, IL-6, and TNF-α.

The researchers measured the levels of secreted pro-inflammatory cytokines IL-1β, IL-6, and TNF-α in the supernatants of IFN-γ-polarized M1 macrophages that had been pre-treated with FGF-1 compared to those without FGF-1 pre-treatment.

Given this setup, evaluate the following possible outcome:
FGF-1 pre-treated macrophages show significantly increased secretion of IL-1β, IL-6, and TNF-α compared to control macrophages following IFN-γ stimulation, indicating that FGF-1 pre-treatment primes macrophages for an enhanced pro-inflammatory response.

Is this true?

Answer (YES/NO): NO